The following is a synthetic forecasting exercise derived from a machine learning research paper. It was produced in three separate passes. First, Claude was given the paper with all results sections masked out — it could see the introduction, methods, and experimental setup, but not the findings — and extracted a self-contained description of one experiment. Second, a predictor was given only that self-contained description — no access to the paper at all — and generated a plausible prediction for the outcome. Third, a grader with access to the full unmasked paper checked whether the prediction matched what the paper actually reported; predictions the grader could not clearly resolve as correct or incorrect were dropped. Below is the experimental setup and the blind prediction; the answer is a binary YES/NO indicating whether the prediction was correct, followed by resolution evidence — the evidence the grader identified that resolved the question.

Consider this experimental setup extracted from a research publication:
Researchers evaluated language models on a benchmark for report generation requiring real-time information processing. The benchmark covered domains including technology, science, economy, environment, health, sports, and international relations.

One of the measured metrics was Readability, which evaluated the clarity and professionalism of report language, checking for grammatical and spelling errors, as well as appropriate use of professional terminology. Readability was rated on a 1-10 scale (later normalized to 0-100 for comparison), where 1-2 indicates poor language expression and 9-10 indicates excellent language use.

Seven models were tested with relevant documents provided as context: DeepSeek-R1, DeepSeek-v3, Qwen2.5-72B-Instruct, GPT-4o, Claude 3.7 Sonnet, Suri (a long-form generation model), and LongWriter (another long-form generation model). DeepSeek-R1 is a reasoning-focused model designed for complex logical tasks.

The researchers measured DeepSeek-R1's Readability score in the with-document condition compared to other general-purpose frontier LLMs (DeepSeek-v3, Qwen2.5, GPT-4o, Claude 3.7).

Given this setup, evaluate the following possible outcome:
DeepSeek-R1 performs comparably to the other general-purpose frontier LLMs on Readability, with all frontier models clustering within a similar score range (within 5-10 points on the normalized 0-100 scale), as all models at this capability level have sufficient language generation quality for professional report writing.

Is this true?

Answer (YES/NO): NO